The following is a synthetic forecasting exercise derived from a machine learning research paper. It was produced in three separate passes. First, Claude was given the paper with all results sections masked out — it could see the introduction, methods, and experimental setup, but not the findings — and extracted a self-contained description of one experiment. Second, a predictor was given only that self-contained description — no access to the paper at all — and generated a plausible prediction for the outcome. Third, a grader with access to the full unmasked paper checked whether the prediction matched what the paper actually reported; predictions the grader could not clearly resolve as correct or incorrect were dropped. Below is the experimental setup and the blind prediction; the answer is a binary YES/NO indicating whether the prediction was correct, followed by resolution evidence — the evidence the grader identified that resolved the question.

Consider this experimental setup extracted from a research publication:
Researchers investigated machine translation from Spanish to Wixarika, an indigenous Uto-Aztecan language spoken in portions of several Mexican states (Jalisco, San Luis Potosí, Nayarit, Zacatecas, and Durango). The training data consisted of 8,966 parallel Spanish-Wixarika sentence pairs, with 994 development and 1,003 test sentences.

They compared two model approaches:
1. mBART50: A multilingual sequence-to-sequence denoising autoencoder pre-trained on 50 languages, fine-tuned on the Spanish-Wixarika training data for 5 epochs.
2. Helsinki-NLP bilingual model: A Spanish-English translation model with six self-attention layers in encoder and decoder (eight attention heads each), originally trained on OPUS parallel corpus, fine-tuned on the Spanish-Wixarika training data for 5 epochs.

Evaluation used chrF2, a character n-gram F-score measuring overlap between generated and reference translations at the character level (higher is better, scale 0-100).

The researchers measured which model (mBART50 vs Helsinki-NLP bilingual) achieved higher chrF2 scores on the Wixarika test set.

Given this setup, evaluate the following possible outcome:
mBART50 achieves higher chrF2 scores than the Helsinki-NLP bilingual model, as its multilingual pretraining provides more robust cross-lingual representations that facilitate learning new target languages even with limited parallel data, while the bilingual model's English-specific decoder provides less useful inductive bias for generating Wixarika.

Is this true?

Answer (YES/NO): NO